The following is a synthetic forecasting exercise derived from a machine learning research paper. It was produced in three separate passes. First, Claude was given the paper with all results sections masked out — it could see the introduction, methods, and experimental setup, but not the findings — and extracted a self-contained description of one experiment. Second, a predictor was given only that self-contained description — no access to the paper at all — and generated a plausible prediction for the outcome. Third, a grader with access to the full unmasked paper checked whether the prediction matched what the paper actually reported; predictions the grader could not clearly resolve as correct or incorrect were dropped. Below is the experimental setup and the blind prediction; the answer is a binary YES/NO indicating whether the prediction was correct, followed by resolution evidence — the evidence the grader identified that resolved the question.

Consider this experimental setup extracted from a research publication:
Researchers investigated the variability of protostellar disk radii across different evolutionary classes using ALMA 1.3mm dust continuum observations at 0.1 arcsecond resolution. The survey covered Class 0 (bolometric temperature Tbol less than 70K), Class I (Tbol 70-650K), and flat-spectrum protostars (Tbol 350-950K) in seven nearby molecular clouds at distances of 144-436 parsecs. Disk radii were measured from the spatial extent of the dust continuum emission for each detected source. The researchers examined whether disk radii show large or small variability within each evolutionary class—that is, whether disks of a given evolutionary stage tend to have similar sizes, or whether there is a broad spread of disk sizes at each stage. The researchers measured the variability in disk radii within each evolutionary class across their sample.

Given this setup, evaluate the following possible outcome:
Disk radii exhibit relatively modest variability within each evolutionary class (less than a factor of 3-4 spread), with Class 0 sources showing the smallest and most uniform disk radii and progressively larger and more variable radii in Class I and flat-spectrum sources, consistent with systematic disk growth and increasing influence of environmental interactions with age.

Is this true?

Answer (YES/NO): NO